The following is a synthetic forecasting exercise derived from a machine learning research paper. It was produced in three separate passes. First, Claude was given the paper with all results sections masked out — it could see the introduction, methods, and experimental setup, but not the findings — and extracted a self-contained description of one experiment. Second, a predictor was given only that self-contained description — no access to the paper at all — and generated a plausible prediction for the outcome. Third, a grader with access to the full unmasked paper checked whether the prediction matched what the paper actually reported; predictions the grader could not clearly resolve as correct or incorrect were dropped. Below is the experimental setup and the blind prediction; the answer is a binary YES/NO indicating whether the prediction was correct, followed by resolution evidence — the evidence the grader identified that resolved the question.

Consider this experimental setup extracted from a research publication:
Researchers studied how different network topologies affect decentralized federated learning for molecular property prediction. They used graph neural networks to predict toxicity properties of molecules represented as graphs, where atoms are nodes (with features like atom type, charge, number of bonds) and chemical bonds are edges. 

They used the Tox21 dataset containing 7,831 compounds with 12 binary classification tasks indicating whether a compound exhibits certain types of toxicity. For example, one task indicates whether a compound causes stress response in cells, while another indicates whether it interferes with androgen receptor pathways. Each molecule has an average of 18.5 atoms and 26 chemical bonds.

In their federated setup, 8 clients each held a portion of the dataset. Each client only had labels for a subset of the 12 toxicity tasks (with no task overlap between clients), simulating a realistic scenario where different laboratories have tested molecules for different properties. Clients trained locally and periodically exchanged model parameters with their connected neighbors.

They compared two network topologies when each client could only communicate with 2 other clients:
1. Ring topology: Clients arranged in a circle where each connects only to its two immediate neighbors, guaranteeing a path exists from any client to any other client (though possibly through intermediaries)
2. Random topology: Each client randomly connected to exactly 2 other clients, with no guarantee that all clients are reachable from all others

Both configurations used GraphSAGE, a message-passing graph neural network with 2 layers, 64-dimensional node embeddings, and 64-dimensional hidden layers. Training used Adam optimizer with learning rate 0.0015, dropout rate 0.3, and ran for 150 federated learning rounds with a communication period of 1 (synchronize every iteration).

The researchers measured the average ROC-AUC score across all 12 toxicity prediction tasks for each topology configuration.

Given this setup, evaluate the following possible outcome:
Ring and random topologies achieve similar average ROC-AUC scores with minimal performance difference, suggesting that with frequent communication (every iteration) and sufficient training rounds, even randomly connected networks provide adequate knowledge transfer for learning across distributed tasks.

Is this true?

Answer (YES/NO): NO